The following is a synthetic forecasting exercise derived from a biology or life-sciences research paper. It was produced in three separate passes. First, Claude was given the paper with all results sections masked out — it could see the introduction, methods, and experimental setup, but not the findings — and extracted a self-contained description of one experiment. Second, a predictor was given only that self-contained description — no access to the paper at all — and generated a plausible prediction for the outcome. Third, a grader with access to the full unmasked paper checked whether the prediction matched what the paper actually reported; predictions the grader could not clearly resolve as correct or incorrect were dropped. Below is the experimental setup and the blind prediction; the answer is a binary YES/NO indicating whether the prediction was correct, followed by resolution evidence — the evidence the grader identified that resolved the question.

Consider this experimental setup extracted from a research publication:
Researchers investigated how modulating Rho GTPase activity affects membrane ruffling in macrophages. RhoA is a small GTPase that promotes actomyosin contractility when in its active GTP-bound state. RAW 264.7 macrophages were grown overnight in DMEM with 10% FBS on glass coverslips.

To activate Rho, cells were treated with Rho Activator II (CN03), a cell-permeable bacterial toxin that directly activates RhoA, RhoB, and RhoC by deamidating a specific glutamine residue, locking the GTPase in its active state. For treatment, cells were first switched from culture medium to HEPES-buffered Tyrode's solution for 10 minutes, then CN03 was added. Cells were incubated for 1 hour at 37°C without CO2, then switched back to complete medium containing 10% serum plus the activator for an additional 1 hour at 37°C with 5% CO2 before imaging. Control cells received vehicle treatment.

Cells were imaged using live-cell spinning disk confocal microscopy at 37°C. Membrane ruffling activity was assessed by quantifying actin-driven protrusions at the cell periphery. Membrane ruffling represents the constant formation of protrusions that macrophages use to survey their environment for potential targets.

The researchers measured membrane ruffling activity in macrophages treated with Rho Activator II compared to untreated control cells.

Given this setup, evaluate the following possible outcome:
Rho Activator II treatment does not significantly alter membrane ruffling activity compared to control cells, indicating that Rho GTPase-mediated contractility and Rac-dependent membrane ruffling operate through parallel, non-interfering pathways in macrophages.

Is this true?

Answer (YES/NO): NO